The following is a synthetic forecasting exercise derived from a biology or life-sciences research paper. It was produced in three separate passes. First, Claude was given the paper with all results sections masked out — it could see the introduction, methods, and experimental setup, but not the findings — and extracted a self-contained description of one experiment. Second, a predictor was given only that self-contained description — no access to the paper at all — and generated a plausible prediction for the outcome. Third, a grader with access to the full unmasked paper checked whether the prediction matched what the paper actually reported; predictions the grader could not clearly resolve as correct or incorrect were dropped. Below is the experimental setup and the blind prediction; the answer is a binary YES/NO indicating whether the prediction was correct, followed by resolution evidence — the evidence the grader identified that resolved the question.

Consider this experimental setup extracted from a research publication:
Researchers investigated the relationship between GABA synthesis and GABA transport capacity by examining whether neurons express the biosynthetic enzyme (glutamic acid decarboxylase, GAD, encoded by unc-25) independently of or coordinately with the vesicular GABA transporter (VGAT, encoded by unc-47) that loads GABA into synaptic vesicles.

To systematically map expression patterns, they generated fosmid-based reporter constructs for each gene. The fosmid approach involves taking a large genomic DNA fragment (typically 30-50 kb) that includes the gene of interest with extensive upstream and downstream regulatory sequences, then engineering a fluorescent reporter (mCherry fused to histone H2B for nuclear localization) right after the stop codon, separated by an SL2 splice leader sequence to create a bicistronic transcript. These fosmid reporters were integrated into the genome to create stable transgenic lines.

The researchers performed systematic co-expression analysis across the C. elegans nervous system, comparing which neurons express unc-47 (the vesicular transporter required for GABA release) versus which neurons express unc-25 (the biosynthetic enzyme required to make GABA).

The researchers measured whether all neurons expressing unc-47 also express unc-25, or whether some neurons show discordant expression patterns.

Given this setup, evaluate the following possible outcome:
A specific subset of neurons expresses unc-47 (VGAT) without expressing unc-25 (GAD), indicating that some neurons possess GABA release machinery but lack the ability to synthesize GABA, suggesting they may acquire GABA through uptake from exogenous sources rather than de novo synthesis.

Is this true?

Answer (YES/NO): YES